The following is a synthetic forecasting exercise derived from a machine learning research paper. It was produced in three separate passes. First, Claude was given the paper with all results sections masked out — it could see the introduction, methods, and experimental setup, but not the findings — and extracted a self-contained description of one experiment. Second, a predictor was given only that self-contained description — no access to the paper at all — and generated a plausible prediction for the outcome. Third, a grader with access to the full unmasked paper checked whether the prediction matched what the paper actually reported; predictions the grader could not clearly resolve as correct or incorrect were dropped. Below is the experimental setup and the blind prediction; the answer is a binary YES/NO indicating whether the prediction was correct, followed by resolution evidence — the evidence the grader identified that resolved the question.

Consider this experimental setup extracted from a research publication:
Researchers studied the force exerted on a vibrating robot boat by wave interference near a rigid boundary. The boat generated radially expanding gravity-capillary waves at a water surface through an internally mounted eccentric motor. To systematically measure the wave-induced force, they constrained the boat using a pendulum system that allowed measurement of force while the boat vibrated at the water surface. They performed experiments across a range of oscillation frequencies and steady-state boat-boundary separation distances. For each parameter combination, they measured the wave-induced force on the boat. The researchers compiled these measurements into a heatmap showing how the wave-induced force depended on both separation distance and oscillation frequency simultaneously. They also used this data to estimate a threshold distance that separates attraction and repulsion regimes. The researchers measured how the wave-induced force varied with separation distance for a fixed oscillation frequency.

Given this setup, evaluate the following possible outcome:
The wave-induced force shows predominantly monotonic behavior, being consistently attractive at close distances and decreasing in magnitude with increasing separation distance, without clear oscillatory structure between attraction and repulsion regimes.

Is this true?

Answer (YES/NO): YES